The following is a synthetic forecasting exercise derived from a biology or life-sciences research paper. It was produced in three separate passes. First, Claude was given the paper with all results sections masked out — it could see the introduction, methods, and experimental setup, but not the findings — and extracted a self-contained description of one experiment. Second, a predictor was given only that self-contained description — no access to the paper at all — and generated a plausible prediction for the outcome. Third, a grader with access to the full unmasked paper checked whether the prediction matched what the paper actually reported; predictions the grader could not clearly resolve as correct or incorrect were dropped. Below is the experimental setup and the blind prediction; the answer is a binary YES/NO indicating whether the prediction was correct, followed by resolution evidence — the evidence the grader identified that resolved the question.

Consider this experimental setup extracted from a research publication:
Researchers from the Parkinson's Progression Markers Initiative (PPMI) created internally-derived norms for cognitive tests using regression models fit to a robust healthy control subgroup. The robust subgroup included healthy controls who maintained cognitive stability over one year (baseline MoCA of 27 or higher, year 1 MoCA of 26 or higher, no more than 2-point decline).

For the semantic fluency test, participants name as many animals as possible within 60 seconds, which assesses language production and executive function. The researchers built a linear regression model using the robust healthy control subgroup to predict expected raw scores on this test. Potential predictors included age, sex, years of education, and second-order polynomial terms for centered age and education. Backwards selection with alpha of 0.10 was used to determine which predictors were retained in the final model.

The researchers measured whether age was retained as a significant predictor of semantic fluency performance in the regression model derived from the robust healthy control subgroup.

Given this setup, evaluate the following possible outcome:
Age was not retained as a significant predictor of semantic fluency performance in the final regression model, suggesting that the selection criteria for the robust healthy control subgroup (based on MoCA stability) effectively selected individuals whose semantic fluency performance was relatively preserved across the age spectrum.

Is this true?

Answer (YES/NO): YES